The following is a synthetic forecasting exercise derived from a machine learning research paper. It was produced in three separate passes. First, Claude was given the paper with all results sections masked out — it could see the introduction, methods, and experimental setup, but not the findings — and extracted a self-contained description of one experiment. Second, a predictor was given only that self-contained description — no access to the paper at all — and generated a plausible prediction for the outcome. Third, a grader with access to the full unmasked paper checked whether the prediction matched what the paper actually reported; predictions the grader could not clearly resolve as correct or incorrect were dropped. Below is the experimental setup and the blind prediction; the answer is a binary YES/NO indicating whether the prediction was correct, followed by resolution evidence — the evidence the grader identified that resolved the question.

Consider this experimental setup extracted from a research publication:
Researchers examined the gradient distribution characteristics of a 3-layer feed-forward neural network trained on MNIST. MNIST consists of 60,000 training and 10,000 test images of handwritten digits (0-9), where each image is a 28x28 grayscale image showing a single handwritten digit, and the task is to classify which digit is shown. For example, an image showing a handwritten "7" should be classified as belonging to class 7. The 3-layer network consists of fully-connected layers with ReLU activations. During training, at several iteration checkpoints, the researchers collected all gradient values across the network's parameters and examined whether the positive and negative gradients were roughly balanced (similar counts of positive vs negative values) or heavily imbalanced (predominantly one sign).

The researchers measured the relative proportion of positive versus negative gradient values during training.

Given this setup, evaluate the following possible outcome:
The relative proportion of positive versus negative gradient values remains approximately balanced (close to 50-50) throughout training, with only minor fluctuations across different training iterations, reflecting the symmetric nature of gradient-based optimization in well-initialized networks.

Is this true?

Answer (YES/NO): YES